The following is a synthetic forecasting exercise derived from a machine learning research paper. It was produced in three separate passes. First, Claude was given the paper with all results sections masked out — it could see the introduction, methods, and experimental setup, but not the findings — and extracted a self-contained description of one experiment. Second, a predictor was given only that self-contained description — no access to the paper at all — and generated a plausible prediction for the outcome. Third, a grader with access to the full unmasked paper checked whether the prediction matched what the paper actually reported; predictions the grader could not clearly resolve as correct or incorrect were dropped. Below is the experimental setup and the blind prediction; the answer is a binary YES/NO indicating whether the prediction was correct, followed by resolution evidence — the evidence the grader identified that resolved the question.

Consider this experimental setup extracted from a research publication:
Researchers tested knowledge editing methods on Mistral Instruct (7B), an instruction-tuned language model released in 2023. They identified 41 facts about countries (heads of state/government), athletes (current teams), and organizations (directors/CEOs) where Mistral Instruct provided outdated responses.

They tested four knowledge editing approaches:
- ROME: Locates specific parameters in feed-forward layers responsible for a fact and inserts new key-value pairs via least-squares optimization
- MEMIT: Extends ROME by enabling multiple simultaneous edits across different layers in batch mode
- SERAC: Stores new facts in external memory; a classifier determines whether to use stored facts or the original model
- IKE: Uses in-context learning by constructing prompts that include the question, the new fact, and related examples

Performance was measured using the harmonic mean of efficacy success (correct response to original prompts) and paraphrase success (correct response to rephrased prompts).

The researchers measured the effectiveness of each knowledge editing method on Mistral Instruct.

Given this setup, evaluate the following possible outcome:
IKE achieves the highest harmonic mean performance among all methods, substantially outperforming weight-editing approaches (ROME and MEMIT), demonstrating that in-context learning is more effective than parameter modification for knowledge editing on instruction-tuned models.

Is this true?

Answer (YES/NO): YES